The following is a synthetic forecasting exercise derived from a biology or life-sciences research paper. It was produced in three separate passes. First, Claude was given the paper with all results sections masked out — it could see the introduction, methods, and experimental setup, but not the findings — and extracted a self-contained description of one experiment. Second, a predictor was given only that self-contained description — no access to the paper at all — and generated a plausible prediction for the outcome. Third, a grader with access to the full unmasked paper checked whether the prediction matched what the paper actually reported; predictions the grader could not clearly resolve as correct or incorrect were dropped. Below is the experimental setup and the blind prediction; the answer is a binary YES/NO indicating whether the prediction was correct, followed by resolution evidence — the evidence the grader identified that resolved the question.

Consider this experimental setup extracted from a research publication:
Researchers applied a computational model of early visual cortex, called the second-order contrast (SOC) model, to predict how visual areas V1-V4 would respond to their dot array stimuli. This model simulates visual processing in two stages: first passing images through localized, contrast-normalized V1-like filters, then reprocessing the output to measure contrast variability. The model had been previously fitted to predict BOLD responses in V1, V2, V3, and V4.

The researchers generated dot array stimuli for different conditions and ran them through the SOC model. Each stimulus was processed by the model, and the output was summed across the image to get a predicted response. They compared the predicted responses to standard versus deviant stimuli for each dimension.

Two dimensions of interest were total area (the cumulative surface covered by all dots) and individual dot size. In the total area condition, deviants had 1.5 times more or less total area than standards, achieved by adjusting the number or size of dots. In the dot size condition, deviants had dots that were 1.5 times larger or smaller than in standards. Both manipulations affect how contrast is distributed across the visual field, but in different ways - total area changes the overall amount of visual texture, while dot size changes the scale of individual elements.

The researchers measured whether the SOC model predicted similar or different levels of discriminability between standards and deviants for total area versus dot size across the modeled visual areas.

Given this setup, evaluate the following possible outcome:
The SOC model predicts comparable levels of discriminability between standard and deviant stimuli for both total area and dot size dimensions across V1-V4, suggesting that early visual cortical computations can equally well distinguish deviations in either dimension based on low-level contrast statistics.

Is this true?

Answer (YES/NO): NO